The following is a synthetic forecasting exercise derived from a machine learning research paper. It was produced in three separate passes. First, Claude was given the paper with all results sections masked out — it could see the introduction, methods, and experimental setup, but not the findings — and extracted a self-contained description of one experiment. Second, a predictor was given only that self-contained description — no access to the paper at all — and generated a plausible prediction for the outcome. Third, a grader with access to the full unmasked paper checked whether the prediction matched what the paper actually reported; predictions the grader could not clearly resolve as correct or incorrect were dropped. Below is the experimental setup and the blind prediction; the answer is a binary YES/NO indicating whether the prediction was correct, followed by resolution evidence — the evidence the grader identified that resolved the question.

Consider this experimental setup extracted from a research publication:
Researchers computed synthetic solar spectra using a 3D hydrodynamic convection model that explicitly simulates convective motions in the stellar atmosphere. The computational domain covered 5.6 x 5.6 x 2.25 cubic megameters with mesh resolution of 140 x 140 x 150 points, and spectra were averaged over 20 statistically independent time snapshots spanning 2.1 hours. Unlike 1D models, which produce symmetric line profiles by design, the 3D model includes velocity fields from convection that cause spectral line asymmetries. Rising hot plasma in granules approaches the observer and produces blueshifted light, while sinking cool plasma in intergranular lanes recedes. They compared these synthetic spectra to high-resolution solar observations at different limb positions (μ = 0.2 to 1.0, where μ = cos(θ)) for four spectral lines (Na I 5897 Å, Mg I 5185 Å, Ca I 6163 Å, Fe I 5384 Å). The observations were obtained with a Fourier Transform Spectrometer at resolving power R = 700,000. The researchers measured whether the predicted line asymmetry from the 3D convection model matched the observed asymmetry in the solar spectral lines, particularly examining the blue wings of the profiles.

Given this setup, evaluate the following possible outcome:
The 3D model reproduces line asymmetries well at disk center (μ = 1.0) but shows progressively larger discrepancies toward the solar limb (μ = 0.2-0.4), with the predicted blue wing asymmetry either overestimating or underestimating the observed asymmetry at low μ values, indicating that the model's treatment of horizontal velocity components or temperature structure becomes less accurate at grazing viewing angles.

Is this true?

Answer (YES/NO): NO